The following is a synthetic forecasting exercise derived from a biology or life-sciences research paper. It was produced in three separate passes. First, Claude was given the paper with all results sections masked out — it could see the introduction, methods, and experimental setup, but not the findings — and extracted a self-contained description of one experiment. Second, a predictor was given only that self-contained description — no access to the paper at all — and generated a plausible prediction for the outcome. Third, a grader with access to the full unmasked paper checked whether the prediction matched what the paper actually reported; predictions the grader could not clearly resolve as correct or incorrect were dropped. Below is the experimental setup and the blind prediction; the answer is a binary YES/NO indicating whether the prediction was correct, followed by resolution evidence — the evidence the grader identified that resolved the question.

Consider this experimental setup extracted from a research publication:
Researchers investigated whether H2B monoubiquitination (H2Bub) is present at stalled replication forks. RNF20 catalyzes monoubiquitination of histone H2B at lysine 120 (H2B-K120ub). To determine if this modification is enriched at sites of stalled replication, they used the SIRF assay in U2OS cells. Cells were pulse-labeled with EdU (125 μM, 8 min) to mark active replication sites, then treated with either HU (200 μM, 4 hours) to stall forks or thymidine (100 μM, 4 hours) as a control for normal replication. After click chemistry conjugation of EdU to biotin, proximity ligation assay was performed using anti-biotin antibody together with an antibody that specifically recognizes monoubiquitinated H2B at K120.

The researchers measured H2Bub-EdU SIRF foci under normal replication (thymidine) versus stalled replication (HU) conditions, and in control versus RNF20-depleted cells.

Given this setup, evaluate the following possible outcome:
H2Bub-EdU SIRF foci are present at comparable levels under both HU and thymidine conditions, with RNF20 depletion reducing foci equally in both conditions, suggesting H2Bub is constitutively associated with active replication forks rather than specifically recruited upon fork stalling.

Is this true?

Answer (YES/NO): NO